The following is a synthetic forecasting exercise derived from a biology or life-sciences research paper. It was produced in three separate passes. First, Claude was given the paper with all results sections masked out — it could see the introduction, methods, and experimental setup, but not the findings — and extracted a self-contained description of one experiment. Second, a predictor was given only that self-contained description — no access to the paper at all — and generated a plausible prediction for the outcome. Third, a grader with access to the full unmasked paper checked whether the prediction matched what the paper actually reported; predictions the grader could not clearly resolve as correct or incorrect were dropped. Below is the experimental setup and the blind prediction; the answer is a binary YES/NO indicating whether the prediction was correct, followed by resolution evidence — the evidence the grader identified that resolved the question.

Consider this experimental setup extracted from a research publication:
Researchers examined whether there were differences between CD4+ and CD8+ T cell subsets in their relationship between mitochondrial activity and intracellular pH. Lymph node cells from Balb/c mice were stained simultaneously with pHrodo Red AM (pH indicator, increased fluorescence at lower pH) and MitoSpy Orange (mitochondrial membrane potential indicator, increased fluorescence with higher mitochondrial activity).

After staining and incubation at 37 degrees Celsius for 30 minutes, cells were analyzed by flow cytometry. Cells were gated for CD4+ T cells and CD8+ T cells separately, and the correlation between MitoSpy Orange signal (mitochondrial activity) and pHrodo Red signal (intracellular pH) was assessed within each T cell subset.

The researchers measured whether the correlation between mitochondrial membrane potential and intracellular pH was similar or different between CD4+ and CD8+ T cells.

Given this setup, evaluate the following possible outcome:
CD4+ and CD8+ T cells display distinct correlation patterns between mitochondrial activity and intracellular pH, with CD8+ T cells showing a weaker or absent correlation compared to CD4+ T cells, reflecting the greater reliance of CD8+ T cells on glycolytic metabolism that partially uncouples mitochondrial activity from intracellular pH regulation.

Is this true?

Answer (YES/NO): NO